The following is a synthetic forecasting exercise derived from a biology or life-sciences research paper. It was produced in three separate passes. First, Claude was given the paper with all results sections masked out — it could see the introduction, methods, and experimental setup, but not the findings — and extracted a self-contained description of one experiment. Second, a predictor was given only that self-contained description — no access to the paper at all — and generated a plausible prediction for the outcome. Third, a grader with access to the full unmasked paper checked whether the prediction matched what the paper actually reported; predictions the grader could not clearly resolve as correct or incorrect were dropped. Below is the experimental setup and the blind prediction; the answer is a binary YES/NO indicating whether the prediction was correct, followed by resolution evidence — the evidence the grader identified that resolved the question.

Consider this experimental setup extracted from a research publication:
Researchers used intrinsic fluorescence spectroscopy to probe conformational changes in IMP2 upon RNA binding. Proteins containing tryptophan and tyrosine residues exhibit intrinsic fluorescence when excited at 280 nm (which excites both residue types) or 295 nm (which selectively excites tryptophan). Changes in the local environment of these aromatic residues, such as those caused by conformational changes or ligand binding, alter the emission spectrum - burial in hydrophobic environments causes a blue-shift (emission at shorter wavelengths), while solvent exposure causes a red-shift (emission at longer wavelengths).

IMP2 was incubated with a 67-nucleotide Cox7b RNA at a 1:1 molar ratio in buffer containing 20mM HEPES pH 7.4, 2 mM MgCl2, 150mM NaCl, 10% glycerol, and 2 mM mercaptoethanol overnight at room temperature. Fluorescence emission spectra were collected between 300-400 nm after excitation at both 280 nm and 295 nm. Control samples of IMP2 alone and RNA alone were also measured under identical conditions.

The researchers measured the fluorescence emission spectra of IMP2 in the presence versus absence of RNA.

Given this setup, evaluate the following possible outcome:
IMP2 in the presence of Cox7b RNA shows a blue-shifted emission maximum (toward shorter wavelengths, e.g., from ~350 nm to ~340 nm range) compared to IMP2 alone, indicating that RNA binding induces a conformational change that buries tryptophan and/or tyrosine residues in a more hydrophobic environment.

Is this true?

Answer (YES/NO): NO